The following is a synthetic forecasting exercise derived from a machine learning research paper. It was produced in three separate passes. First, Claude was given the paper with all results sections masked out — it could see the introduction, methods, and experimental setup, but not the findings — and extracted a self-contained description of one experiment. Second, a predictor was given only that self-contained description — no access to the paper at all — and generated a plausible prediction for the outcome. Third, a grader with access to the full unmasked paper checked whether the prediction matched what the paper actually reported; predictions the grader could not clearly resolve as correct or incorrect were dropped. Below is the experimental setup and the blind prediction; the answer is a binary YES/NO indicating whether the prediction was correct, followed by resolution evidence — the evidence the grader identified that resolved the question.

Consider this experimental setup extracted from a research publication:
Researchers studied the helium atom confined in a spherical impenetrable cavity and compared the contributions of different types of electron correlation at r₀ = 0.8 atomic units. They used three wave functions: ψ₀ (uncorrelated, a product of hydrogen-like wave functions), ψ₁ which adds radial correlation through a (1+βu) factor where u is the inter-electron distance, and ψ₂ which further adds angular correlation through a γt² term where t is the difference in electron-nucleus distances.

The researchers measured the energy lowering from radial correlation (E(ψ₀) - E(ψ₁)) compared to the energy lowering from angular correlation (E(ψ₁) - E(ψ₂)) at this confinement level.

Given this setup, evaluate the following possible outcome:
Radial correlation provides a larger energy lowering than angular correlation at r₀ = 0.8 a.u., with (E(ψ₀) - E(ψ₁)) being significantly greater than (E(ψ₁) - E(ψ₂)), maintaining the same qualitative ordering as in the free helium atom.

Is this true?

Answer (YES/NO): YES